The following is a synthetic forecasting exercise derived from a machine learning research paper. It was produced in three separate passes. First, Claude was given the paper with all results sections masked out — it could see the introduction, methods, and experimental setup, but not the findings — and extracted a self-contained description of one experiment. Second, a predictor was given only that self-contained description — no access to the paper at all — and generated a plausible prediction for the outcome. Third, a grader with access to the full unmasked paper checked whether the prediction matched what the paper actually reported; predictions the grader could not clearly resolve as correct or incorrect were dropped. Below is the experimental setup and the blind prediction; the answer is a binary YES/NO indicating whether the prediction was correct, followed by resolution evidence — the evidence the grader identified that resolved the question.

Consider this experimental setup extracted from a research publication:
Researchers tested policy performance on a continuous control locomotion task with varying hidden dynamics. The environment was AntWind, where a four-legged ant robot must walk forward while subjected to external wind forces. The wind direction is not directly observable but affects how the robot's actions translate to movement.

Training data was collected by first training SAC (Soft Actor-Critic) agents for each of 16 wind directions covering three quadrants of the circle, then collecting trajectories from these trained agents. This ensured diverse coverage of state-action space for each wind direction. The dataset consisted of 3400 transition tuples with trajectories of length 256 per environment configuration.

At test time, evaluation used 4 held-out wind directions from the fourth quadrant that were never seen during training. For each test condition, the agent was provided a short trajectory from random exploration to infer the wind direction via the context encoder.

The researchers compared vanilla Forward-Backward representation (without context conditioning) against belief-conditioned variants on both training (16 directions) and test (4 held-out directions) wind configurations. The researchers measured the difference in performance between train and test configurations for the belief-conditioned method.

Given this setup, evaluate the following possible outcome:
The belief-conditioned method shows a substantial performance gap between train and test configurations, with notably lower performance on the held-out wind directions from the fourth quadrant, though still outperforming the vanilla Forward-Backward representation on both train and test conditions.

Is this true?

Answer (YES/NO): YES